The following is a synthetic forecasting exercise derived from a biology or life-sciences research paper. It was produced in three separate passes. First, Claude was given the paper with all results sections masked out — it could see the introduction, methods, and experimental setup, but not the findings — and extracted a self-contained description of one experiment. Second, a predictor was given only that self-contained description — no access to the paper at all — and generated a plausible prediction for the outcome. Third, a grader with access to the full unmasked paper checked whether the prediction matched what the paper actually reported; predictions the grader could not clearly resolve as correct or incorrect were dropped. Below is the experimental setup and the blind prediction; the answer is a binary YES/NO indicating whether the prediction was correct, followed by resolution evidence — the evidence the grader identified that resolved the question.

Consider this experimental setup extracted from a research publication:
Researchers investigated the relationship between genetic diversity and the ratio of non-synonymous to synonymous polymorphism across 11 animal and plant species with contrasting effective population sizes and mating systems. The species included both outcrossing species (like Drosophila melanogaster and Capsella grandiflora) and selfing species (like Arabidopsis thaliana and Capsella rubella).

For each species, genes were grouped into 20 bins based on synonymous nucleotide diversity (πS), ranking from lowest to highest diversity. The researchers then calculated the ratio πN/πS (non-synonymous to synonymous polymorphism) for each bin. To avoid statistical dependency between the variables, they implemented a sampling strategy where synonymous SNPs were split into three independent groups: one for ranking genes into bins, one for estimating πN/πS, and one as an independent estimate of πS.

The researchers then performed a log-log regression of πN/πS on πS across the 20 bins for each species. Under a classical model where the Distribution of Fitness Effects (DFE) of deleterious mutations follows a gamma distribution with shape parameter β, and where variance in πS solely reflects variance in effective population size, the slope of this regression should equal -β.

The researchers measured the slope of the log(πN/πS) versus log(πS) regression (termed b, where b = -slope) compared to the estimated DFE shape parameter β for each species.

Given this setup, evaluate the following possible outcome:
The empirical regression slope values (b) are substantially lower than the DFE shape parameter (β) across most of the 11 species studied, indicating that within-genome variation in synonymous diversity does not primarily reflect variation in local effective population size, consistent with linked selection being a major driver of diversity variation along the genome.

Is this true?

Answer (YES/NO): NO